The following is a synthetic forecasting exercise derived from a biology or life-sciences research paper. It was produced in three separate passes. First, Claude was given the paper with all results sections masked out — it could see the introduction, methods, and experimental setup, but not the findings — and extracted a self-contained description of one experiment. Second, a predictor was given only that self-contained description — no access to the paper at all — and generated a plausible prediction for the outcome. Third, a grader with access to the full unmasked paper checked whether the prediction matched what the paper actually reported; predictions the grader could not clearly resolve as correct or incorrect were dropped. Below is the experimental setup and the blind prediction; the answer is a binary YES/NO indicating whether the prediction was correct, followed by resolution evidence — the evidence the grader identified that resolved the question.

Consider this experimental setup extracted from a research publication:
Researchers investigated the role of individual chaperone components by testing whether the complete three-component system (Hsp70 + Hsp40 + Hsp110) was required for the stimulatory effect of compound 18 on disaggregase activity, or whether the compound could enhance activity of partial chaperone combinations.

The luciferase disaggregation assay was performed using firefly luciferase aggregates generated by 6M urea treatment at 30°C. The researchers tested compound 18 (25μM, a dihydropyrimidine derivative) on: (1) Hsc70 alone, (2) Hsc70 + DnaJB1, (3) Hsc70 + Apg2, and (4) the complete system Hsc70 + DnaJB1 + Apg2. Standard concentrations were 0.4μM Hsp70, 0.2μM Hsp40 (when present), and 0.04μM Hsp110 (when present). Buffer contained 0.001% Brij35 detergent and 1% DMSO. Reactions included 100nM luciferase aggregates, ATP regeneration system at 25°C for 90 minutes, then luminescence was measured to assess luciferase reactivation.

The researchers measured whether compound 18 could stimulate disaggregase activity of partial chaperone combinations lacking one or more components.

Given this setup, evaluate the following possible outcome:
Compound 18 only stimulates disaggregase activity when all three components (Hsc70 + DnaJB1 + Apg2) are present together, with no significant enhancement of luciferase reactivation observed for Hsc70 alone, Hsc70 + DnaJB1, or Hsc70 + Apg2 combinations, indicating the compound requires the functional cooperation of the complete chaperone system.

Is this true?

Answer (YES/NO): NO